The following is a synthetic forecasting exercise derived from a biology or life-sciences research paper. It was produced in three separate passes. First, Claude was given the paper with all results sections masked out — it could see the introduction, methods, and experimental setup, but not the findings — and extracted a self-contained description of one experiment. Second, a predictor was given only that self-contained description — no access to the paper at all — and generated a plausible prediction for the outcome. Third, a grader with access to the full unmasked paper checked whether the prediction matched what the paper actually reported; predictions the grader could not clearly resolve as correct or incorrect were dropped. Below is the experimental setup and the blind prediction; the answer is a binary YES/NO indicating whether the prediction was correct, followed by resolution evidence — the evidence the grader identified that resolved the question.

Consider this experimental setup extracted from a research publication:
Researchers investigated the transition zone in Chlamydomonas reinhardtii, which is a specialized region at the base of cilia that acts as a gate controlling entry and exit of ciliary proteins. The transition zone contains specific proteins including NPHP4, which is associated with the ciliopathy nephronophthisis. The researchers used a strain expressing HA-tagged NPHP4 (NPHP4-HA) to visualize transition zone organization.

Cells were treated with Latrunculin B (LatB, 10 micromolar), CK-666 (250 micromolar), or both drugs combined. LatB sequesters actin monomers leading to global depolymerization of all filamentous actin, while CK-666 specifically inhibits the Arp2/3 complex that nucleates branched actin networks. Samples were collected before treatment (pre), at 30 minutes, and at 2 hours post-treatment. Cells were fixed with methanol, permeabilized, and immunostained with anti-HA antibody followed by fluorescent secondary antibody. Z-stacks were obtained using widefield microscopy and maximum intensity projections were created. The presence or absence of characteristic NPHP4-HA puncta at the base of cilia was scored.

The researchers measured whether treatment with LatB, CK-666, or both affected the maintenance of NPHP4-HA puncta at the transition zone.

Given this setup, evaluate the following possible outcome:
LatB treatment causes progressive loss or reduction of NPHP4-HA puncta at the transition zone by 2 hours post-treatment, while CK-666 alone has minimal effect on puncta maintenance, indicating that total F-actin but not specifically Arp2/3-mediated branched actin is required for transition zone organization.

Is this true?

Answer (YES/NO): NO